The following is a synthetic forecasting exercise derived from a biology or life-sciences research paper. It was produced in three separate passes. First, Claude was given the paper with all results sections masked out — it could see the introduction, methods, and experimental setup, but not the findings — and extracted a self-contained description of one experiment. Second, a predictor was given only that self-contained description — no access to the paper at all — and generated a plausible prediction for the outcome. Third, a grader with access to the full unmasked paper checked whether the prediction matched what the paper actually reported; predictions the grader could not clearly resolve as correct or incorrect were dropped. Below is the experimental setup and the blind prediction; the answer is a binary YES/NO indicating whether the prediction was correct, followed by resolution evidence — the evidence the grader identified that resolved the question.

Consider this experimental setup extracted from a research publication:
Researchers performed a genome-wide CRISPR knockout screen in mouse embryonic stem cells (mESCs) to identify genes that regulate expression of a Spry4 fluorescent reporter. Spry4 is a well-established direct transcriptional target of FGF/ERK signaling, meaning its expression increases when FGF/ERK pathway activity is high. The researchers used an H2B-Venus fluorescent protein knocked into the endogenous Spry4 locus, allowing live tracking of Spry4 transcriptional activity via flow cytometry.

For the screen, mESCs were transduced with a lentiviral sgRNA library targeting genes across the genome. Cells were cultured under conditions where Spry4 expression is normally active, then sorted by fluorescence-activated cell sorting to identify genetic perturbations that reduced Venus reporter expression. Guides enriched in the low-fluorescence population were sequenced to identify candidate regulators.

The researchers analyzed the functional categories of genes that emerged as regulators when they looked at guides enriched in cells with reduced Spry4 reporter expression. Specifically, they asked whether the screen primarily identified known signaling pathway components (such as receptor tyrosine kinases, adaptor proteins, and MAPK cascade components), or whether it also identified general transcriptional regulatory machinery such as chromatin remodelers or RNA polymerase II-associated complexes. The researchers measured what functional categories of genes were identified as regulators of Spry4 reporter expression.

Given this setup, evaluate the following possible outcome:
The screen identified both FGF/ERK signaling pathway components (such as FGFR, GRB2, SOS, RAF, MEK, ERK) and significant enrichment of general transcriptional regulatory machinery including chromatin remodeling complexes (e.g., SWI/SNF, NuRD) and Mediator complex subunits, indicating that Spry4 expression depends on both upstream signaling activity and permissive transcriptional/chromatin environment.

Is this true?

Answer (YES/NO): NO